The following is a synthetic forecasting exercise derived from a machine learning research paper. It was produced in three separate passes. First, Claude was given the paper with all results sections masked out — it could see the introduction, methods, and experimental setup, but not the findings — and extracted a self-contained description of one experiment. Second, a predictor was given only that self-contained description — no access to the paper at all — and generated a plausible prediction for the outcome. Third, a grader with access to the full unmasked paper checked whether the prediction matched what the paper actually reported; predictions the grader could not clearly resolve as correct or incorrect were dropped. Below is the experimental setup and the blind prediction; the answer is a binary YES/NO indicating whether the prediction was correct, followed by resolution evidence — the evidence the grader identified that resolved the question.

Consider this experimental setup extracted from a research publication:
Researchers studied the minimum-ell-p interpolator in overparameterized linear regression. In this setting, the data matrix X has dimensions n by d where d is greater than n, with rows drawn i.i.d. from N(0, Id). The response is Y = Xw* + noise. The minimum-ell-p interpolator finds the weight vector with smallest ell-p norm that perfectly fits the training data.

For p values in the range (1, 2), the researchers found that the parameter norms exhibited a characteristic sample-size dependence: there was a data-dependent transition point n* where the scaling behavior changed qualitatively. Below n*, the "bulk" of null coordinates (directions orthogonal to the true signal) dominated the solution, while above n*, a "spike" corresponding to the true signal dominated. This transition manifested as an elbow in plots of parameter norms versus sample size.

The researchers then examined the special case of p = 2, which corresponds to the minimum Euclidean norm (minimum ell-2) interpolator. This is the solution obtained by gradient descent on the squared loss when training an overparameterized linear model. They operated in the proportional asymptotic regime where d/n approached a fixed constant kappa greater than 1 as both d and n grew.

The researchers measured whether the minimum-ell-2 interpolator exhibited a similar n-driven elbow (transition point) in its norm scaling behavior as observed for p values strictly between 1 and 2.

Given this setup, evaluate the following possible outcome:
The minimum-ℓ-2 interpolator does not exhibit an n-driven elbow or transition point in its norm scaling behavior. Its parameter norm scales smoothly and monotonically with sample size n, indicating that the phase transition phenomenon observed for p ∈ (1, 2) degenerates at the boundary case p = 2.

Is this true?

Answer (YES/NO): YES